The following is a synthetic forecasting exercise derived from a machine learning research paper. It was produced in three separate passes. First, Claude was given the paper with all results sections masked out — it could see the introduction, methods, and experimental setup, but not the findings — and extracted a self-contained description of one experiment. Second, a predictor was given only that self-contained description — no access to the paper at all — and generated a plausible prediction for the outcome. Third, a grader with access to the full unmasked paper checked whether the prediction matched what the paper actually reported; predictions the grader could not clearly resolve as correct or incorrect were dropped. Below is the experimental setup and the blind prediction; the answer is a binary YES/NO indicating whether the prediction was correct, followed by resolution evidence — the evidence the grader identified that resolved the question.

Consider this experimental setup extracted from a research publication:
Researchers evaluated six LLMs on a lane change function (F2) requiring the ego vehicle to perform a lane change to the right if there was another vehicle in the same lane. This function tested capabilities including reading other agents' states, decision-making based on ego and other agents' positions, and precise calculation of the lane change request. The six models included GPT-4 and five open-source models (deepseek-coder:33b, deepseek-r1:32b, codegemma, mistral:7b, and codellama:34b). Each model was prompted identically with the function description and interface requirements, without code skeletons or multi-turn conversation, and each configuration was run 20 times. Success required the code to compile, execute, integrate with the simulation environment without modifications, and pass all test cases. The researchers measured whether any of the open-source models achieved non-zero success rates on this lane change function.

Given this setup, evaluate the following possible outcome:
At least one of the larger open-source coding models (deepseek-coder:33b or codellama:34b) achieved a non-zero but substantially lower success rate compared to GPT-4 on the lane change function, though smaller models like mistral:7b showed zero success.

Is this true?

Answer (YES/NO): NO